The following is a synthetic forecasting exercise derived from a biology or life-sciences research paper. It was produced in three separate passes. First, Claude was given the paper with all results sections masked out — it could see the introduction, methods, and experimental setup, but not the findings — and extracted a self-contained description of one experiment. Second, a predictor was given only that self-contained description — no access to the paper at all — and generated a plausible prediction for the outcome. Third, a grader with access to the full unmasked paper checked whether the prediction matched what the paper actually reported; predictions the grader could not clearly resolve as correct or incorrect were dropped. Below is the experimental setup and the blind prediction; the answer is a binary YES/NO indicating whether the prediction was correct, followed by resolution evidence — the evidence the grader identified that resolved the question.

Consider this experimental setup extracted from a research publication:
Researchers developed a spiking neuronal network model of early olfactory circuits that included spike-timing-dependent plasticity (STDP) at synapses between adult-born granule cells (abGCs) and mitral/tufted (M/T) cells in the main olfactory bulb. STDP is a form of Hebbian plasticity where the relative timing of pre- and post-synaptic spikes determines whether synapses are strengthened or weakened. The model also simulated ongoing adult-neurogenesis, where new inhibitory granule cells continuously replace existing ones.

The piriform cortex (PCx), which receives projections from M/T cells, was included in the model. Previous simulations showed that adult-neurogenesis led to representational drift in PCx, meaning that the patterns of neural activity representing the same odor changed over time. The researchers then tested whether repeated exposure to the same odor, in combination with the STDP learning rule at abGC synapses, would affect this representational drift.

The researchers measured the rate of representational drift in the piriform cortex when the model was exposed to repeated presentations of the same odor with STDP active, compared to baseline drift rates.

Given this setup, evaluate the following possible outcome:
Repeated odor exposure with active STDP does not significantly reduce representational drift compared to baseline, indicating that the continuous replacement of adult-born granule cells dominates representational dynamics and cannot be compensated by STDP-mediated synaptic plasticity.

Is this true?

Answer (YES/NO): NO